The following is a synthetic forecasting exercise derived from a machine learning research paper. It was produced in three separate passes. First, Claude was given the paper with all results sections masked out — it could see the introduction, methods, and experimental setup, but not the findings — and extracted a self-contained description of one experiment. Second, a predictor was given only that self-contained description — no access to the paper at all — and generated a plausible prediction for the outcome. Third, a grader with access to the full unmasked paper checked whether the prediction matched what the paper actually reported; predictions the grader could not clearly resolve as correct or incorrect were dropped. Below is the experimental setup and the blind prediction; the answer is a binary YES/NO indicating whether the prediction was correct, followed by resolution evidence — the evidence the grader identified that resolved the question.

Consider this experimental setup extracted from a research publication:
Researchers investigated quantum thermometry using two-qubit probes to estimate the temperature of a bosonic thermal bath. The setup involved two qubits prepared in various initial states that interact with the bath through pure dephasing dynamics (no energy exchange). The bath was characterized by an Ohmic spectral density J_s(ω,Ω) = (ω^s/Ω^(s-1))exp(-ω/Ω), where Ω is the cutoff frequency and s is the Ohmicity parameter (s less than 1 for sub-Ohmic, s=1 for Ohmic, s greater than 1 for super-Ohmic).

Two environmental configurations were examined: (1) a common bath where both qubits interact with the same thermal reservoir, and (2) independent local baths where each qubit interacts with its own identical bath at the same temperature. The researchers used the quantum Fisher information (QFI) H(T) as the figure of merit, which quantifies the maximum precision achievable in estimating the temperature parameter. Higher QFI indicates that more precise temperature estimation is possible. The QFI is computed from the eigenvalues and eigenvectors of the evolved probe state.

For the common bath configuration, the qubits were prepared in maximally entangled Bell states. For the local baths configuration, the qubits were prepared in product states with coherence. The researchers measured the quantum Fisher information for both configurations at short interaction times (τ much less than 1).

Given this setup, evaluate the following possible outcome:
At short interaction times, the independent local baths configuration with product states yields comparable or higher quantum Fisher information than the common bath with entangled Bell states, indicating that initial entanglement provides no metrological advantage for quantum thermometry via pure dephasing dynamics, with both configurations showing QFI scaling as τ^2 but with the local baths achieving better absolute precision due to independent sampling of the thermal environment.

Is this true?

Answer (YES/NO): NO